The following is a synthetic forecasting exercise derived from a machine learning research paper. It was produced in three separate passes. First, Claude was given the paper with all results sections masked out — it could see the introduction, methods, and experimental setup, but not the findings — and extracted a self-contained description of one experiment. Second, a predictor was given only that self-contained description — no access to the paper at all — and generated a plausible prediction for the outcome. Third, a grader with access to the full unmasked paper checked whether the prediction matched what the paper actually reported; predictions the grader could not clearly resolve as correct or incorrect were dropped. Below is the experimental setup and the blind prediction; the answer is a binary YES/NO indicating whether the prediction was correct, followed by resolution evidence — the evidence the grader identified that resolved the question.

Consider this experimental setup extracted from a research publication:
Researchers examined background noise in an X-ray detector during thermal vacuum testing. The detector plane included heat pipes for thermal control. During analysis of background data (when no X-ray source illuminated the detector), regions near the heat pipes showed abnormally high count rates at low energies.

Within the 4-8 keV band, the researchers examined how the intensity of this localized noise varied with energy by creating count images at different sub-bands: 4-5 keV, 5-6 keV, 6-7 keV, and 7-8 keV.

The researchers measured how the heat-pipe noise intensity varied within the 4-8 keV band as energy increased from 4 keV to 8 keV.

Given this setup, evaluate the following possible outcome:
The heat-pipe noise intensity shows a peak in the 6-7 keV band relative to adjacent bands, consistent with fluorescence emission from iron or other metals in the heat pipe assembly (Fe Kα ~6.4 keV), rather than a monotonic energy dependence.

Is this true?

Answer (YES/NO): NO